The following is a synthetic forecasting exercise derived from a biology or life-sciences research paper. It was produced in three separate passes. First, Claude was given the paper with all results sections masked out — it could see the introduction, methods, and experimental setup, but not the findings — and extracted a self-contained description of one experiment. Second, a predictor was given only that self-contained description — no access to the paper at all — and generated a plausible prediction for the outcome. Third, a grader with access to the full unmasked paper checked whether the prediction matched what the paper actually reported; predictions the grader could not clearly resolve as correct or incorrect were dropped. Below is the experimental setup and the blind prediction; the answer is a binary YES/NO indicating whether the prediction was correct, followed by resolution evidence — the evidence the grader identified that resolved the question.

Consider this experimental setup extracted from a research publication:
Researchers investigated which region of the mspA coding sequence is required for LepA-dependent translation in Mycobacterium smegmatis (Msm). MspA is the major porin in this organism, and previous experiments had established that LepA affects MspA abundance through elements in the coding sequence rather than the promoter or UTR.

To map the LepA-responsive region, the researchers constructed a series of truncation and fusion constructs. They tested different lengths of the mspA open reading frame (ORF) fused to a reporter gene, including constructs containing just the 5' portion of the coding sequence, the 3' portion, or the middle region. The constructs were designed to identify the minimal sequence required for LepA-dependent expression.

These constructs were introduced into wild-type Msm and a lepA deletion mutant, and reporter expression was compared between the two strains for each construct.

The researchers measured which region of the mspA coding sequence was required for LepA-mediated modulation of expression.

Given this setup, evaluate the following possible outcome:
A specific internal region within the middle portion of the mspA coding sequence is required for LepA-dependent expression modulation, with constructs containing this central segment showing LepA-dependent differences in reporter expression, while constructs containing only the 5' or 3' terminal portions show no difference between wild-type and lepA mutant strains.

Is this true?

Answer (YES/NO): NO